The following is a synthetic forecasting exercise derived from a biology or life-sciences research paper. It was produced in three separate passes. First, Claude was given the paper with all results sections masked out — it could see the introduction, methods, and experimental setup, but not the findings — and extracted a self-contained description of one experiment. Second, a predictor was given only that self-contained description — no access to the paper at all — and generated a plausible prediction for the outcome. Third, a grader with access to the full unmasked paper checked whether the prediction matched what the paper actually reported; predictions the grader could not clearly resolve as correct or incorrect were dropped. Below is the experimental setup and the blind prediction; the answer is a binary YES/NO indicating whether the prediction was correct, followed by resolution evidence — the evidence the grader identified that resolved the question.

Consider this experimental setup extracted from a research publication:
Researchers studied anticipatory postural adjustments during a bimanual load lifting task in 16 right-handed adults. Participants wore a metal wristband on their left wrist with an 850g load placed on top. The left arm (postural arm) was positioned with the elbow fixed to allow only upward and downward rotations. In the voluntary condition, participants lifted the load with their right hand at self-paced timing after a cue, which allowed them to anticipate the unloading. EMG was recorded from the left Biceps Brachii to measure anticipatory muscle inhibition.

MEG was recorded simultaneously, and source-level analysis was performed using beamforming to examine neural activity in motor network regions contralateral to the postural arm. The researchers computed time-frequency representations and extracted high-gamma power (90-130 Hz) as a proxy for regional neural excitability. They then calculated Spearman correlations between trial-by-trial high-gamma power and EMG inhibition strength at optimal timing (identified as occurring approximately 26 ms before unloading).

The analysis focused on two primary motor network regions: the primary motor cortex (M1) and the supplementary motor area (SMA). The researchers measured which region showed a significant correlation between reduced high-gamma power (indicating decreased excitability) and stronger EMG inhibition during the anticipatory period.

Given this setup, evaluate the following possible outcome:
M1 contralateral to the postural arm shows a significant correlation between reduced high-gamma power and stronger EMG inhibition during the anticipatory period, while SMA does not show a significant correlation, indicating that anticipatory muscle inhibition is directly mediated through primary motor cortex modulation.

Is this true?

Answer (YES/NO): NO